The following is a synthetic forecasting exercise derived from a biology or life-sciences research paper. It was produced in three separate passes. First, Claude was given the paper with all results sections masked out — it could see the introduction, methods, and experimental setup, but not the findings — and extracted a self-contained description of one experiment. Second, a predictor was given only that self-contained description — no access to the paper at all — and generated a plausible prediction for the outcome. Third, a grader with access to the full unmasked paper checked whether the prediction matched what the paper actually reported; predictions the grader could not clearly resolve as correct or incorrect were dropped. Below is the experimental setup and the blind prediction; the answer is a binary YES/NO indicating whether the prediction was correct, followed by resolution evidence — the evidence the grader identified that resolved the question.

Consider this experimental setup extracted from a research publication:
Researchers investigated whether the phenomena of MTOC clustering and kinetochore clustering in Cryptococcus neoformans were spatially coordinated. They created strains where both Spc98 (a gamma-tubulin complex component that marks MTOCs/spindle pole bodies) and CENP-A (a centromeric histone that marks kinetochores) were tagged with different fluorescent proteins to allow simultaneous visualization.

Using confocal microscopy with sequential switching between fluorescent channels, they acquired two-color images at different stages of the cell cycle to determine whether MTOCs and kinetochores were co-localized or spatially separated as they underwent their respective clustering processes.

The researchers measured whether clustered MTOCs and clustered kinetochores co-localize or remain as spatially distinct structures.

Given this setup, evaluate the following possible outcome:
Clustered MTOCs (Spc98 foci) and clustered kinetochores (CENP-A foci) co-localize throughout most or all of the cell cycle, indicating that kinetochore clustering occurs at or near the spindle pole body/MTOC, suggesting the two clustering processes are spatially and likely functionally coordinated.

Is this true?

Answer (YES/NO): YES